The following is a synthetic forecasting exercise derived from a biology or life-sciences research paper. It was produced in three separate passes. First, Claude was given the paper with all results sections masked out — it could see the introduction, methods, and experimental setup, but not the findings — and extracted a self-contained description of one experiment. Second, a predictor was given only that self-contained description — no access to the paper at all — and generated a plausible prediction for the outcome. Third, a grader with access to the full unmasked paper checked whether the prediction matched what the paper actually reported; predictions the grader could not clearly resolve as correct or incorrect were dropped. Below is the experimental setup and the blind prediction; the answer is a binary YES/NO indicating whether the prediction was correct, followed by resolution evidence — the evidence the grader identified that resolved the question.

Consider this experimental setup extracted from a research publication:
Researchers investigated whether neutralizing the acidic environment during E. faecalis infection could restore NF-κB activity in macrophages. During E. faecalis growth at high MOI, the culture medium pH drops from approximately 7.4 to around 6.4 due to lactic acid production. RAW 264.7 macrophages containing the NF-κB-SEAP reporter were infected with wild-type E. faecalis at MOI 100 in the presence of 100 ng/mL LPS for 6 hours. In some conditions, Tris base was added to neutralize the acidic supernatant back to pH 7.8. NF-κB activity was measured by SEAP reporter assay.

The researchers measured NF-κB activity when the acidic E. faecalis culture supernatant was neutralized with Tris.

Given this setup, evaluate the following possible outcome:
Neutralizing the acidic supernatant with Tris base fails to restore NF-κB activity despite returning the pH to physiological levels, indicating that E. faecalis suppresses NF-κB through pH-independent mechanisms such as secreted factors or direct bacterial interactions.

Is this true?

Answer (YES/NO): NO